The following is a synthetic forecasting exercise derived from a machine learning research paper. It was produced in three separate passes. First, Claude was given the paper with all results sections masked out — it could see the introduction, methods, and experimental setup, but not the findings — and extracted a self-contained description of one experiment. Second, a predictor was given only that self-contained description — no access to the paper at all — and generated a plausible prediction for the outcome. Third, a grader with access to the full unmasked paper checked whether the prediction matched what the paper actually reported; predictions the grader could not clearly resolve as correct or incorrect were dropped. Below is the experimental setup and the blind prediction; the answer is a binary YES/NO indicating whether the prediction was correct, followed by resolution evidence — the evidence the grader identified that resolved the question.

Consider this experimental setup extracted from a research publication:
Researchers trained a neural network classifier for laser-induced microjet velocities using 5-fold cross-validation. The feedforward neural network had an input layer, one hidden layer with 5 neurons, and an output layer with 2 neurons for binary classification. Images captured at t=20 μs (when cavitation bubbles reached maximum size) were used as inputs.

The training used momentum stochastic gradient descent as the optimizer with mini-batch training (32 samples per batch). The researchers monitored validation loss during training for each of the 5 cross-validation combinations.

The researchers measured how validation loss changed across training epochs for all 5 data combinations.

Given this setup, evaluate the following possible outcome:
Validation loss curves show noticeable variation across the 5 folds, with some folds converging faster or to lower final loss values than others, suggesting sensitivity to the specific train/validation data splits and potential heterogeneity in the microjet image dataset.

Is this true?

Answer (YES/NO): YES